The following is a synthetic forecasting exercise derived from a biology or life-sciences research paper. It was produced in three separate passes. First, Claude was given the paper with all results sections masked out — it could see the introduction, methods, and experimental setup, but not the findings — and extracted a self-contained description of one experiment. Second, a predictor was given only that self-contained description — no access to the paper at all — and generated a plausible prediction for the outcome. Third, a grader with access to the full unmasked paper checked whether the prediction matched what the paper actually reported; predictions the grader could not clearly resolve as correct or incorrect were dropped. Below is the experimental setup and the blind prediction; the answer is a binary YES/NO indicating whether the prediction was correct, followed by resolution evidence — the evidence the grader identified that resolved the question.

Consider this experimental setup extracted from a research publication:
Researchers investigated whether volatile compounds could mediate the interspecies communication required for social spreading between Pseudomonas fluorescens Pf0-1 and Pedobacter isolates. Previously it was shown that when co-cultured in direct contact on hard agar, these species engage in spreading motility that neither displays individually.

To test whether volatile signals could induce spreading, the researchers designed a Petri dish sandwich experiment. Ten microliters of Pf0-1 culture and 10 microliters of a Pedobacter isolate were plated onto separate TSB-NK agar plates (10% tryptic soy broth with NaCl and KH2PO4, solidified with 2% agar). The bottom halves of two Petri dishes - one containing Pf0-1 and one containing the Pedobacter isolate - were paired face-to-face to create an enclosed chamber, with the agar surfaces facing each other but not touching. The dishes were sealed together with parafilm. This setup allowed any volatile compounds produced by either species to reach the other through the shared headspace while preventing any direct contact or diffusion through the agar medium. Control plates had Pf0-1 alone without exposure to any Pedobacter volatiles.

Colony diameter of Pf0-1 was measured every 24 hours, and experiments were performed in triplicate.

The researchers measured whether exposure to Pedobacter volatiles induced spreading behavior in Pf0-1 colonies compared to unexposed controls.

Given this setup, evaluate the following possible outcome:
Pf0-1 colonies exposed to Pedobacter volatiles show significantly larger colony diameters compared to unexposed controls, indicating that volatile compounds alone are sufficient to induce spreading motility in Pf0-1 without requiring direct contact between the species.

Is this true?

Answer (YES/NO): NO